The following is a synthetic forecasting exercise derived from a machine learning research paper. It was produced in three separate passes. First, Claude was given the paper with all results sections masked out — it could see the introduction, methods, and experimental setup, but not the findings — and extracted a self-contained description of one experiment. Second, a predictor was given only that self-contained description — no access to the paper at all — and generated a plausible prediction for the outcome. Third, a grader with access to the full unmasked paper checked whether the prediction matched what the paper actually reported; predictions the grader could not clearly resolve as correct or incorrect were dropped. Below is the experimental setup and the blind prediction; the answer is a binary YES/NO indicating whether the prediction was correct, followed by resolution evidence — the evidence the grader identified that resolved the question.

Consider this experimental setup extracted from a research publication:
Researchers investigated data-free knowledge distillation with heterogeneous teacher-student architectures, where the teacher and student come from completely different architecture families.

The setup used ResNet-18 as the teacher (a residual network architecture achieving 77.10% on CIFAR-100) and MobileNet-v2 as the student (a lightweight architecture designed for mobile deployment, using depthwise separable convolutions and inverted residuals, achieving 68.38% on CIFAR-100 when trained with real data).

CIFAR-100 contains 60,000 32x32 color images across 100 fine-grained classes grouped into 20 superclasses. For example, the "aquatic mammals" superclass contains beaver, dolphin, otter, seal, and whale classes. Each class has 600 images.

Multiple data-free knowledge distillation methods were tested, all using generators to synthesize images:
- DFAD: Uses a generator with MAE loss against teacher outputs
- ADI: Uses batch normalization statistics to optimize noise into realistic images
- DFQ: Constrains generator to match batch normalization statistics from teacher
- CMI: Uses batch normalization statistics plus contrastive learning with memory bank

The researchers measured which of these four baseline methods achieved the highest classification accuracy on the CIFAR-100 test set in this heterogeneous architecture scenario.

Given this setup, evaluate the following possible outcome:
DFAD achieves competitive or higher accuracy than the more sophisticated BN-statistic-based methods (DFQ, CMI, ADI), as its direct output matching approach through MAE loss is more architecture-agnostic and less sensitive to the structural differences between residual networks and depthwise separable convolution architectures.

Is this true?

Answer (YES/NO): NO